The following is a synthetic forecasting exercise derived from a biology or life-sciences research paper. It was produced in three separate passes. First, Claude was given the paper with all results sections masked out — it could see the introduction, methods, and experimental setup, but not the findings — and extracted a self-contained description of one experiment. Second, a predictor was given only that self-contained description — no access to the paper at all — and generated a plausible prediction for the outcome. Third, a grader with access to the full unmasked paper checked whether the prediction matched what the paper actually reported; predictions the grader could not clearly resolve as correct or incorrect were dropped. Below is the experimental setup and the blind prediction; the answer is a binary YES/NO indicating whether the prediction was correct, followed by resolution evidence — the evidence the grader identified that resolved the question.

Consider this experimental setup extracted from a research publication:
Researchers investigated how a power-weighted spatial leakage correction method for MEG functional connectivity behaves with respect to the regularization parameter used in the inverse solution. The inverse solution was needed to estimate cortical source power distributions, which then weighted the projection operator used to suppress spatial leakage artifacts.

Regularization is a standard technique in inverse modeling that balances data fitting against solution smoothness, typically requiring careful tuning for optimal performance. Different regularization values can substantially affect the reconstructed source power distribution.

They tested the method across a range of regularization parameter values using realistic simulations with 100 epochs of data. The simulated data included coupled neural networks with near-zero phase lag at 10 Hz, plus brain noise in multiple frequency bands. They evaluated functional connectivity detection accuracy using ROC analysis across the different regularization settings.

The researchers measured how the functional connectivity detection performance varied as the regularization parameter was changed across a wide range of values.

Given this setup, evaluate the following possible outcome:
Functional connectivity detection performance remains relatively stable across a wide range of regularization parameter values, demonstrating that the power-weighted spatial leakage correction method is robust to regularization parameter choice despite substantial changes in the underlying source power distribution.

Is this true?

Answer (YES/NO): YES